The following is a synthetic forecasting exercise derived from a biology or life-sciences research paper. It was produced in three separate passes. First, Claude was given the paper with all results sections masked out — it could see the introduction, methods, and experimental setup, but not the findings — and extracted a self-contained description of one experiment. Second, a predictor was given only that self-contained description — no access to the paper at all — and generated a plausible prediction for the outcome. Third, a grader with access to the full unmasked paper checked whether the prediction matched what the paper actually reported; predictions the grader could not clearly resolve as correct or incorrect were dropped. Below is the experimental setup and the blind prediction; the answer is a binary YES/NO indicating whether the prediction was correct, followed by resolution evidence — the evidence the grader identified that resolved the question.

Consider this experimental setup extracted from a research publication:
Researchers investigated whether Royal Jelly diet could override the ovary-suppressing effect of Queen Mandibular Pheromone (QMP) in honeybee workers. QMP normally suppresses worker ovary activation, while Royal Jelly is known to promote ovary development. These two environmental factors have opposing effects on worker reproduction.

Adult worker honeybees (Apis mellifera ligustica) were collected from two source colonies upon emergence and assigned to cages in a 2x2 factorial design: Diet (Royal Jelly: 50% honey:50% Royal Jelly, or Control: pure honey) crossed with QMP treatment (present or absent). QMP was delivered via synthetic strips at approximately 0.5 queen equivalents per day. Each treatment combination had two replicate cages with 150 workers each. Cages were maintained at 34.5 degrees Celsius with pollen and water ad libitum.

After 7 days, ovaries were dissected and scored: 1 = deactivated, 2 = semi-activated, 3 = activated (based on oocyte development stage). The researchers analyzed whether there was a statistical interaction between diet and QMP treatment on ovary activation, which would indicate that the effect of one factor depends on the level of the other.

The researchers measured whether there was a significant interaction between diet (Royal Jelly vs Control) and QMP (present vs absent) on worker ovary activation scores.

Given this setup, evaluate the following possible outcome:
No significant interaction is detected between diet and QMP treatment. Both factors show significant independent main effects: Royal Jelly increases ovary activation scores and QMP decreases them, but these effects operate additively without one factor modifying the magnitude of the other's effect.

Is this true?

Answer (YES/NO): YES